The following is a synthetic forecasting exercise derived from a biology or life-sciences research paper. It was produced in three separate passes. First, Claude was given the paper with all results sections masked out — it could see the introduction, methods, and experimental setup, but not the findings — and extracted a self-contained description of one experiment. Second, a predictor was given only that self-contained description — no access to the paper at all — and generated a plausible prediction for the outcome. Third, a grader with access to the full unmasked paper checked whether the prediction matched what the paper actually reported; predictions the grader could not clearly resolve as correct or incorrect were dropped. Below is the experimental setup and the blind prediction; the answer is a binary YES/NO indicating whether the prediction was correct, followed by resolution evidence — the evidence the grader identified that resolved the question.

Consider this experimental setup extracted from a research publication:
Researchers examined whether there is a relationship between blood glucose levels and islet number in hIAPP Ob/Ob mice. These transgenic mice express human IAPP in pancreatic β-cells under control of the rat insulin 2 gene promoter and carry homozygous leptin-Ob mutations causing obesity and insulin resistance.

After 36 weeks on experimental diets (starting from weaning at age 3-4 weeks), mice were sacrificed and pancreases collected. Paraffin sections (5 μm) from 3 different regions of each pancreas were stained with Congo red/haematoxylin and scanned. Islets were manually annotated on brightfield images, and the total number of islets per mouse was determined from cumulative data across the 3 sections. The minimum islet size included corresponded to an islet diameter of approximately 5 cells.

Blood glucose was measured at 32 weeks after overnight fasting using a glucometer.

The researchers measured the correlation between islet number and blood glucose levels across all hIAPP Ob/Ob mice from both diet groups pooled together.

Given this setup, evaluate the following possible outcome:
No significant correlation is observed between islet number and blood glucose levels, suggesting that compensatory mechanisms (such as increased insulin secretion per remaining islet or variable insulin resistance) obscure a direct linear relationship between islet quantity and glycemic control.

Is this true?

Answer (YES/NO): NO